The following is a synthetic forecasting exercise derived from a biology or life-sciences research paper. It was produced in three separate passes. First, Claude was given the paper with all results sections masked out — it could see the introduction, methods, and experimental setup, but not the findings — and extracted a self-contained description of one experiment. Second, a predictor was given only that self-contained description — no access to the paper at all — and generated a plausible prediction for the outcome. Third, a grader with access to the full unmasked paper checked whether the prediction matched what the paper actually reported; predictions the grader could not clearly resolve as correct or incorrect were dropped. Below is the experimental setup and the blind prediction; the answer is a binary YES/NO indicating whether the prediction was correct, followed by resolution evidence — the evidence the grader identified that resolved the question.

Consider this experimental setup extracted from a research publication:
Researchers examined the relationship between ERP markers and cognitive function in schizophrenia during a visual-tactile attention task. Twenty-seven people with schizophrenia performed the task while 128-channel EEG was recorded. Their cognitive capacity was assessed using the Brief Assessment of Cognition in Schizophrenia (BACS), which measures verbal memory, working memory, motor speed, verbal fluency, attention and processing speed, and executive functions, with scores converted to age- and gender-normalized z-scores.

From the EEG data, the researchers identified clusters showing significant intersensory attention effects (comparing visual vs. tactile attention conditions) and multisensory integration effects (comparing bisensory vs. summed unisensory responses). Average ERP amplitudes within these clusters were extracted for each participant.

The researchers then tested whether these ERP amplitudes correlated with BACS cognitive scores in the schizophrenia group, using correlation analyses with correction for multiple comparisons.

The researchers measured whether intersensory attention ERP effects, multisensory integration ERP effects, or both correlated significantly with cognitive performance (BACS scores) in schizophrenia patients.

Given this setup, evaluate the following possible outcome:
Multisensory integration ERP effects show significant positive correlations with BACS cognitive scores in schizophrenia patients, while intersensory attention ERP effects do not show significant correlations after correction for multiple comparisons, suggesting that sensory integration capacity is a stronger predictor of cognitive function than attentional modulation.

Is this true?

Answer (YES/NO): NO